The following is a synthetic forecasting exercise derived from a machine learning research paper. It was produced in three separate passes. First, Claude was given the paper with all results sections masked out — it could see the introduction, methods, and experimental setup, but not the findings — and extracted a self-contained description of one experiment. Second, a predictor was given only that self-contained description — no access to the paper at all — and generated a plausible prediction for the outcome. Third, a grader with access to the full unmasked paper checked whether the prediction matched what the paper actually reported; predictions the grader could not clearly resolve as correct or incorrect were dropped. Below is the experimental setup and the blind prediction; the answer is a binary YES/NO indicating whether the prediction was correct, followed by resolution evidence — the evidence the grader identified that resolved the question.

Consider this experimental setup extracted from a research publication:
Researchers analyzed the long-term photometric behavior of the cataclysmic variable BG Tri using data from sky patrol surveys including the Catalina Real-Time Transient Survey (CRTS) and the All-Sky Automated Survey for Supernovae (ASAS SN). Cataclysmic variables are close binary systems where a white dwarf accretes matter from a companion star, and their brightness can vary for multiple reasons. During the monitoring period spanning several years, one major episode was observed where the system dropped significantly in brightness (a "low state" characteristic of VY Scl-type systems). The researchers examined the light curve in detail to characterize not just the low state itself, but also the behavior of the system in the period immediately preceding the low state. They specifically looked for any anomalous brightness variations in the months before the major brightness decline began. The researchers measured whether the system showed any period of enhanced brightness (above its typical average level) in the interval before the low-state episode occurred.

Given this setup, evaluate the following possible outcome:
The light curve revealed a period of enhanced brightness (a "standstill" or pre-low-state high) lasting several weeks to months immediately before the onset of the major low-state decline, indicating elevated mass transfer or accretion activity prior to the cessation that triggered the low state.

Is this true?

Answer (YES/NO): NO